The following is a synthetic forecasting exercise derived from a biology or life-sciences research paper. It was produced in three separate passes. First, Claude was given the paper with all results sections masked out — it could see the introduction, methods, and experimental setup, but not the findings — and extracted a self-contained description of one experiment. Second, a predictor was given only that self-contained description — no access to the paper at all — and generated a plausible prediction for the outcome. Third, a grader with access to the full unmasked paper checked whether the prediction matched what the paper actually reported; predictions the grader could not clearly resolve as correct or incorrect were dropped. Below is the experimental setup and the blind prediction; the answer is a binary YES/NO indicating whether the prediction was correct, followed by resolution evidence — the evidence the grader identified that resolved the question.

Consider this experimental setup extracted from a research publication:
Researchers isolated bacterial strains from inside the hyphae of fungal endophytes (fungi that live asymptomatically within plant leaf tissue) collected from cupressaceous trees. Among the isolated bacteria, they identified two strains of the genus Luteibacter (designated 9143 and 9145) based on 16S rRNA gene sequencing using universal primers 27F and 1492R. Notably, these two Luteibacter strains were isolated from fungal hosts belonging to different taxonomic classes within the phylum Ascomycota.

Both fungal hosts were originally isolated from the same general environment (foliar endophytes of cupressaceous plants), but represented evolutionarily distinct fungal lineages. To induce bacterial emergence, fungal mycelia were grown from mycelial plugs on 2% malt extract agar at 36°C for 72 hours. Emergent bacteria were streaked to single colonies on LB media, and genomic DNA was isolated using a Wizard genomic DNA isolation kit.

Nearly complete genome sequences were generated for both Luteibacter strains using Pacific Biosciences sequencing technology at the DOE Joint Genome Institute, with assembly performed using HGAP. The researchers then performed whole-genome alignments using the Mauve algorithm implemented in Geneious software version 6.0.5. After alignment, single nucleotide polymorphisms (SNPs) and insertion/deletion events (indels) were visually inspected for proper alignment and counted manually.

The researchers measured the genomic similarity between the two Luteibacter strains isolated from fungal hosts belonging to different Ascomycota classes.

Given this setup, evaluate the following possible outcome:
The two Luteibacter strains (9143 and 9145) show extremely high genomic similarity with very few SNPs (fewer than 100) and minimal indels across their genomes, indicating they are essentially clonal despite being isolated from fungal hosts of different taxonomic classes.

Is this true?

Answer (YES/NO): YES